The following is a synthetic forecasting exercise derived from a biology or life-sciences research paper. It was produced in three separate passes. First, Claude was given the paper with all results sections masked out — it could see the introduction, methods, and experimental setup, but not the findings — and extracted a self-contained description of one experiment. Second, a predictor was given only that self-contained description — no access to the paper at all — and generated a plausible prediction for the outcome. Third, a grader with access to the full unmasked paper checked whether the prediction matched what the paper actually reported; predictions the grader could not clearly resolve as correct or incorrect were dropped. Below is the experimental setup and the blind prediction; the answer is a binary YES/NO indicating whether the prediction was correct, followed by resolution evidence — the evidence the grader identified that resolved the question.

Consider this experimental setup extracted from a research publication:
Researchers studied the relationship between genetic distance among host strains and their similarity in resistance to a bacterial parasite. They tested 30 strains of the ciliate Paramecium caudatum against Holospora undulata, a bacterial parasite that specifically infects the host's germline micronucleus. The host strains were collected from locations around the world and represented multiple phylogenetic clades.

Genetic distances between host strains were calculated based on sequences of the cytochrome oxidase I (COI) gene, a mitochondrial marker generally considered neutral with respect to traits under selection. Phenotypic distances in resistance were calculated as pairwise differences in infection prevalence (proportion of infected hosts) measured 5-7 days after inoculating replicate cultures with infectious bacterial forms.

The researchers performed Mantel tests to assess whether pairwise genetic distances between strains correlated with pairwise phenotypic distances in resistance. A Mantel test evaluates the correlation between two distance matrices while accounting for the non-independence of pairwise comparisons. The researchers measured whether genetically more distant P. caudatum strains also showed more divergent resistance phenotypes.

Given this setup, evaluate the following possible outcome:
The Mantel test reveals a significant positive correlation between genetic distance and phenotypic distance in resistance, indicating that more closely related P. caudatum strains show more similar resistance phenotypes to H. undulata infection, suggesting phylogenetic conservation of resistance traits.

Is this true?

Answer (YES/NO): NO